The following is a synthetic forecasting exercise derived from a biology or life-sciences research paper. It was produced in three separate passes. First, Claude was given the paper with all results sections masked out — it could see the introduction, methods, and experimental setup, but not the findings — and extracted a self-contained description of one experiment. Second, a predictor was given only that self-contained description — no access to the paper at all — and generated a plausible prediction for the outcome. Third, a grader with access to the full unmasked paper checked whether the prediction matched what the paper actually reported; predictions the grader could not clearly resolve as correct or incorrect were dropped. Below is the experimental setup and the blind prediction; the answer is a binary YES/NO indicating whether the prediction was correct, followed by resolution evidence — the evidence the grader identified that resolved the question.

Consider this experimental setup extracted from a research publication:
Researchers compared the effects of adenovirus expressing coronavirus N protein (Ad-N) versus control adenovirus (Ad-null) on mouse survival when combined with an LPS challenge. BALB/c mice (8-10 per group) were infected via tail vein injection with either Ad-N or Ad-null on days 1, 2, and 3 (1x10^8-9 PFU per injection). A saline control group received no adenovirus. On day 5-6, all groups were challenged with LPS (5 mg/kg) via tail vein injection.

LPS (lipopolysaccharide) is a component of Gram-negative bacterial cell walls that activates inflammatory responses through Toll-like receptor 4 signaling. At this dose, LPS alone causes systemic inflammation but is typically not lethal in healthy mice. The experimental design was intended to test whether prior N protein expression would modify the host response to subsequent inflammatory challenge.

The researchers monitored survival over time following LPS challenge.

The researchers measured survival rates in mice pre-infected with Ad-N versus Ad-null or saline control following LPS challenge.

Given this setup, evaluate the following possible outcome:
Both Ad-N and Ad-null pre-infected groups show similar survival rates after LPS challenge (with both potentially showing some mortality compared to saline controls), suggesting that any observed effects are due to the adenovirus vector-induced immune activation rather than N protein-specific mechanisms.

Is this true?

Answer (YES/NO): NO